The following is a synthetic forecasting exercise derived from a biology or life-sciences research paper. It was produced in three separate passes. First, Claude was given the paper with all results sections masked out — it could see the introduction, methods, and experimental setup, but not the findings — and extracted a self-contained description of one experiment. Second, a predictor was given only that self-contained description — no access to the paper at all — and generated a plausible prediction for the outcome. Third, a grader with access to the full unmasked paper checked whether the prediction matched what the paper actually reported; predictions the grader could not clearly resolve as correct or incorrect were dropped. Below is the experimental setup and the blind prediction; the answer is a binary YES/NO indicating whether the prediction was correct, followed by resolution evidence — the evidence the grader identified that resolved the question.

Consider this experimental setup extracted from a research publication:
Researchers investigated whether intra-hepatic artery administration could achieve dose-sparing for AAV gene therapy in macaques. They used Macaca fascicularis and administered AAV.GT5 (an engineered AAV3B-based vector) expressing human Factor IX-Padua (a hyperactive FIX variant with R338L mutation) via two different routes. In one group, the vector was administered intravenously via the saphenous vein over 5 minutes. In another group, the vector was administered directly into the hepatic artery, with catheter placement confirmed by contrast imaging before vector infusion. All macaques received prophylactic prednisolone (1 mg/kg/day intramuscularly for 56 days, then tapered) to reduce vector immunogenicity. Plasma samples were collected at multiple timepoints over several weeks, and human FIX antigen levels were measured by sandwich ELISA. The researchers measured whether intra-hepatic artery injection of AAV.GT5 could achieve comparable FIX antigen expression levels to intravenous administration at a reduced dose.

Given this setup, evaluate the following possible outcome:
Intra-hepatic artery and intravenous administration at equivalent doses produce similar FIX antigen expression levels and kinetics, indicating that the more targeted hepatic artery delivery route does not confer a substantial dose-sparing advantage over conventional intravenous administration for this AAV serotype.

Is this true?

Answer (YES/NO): NO